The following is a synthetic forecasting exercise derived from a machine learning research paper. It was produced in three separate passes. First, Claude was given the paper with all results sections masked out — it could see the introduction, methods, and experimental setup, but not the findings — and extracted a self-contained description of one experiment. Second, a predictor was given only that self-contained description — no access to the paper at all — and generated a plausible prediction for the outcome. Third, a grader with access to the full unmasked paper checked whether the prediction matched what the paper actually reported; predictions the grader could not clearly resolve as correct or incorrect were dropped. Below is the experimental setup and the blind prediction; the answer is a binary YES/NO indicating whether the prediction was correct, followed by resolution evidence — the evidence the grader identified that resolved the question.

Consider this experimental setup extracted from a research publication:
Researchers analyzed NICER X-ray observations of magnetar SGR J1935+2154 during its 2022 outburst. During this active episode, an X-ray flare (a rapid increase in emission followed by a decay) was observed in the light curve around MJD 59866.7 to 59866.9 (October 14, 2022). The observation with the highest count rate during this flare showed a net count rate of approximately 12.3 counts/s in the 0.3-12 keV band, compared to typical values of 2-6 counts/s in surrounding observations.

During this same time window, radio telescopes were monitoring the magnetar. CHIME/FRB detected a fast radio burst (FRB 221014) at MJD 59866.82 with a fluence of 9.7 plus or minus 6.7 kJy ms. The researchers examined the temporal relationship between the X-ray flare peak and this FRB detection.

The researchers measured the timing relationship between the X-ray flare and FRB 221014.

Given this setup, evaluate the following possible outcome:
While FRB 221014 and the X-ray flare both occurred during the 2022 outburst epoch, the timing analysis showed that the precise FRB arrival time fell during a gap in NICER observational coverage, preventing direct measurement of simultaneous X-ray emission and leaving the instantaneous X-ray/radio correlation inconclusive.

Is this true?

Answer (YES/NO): NO